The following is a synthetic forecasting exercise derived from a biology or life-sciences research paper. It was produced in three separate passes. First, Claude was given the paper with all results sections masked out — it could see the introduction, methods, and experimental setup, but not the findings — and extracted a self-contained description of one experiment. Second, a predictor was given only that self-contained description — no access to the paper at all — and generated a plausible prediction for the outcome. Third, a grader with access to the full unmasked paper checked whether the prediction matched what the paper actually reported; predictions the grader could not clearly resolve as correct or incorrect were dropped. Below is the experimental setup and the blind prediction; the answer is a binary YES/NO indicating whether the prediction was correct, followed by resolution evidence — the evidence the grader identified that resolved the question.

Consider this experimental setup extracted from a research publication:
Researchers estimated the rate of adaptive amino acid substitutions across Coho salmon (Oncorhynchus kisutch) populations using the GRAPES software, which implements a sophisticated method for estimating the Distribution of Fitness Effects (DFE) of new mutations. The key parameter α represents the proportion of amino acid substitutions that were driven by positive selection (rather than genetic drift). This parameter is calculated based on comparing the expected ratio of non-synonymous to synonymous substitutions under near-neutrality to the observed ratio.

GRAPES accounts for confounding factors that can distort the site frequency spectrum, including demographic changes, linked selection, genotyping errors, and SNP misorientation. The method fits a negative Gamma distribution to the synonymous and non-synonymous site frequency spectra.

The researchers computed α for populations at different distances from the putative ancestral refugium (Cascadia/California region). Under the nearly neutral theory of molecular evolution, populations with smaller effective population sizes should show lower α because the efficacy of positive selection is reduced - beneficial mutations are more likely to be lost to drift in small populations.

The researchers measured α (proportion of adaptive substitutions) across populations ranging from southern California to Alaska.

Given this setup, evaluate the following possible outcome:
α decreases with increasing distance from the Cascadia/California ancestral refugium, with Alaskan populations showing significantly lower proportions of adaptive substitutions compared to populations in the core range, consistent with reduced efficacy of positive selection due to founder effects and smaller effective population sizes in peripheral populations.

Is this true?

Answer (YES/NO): YES